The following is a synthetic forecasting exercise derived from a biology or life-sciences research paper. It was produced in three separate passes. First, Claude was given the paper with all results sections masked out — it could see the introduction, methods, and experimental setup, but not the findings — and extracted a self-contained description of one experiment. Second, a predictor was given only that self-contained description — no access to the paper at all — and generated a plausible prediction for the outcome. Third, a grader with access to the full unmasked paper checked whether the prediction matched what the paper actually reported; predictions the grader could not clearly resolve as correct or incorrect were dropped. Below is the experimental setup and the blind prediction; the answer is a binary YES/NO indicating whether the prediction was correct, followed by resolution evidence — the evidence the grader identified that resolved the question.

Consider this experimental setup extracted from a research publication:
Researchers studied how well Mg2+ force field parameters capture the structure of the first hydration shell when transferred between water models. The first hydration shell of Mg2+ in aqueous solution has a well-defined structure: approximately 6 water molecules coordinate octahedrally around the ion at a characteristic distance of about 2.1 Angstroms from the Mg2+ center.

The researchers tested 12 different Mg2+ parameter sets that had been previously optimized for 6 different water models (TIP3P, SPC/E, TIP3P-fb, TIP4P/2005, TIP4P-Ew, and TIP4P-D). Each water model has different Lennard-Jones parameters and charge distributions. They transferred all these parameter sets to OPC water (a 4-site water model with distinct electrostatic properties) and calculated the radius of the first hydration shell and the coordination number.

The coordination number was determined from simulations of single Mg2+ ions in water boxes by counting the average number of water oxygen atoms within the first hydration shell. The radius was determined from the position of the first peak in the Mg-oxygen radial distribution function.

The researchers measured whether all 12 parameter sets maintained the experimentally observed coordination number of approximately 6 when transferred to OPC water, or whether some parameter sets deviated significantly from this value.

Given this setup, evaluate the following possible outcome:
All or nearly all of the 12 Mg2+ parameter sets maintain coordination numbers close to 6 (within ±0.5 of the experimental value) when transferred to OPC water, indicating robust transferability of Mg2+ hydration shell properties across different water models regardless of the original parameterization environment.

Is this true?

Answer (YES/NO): YES